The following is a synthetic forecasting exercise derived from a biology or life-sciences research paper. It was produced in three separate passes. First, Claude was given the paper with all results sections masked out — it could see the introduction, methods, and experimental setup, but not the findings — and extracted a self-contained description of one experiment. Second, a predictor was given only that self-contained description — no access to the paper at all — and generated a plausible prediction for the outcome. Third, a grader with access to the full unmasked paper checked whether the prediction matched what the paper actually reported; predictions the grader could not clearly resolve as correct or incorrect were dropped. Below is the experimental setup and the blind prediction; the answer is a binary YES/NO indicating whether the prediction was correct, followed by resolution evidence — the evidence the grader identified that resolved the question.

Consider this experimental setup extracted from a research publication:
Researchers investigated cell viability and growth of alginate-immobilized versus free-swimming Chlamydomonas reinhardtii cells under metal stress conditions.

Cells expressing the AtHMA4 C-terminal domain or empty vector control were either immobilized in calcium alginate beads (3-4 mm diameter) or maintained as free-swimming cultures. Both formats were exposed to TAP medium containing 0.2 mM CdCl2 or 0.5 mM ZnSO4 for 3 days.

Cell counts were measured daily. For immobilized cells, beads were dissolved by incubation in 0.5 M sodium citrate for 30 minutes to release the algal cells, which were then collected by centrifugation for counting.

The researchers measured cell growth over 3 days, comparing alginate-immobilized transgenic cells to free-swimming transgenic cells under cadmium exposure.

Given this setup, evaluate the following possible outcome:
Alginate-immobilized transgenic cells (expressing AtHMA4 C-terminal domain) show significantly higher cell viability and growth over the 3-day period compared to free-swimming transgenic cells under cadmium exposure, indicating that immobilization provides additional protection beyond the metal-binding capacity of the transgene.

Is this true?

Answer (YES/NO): NO